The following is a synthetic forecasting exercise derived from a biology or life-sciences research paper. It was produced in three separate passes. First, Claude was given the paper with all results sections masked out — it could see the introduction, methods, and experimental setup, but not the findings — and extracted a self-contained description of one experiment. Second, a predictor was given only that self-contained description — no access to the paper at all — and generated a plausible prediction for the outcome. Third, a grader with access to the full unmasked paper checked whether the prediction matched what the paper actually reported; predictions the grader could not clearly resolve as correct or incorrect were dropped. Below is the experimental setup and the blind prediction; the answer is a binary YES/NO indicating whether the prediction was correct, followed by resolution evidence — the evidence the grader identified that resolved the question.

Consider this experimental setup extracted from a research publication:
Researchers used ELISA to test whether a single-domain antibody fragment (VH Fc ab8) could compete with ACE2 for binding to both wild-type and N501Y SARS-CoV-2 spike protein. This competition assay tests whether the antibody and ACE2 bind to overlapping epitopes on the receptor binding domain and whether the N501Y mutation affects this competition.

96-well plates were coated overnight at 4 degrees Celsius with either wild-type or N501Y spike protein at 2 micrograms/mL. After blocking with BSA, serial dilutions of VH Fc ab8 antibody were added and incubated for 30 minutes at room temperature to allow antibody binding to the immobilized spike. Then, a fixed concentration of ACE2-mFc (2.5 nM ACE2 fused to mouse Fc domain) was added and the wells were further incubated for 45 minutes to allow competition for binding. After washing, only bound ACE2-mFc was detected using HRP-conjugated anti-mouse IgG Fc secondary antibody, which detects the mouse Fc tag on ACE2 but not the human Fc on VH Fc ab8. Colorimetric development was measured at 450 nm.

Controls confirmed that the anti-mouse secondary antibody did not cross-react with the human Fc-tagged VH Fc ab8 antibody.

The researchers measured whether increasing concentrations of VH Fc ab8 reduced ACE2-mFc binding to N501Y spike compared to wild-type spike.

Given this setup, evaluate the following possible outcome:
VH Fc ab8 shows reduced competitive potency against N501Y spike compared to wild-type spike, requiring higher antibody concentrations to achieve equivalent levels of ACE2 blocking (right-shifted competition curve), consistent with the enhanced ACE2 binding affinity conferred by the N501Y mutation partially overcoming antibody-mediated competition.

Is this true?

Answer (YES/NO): NO